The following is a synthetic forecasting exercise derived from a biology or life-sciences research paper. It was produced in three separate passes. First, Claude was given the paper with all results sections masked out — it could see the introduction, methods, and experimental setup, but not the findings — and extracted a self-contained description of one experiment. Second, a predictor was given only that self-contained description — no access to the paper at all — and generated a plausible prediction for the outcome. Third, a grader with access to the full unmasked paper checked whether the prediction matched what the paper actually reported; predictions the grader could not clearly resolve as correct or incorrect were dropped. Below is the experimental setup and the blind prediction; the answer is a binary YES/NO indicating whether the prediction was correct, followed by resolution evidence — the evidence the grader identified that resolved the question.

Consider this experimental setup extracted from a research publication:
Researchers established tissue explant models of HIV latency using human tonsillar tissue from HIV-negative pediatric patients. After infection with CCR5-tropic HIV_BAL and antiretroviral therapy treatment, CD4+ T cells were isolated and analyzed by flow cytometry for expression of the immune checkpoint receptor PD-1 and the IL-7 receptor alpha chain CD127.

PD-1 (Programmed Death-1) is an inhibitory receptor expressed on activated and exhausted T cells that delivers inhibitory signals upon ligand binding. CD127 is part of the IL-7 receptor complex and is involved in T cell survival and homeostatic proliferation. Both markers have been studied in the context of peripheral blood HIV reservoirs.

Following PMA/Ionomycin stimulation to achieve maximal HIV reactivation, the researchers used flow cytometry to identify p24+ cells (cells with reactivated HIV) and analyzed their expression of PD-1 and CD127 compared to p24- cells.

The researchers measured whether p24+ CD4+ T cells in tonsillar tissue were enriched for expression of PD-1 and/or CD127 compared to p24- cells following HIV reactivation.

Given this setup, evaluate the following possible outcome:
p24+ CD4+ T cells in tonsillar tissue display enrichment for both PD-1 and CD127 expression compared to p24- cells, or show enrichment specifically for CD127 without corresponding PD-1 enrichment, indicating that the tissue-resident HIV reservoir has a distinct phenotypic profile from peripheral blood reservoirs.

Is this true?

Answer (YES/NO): NO